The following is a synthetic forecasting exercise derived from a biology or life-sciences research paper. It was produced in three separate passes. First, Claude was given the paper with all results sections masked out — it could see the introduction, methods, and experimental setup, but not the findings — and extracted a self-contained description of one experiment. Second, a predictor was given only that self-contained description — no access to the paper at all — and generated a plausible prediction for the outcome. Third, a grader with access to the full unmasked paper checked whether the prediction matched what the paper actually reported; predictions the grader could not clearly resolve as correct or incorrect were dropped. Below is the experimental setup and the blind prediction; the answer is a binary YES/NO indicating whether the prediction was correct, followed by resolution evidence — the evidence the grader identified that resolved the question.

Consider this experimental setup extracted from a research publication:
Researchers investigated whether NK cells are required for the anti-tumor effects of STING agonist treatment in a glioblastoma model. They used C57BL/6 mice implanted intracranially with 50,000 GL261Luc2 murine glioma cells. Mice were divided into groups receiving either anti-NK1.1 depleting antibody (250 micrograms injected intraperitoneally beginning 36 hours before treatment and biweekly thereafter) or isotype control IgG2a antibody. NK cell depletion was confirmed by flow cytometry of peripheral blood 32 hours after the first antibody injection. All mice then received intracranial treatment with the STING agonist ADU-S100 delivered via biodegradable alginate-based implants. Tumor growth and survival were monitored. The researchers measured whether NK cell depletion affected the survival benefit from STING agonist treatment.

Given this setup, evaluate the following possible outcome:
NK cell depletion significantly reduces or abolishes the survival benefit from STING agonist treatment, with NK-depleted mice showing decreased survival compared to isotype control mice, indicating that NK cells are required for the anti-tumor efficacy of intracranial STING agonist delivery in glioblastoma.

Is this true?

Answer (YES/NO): YES